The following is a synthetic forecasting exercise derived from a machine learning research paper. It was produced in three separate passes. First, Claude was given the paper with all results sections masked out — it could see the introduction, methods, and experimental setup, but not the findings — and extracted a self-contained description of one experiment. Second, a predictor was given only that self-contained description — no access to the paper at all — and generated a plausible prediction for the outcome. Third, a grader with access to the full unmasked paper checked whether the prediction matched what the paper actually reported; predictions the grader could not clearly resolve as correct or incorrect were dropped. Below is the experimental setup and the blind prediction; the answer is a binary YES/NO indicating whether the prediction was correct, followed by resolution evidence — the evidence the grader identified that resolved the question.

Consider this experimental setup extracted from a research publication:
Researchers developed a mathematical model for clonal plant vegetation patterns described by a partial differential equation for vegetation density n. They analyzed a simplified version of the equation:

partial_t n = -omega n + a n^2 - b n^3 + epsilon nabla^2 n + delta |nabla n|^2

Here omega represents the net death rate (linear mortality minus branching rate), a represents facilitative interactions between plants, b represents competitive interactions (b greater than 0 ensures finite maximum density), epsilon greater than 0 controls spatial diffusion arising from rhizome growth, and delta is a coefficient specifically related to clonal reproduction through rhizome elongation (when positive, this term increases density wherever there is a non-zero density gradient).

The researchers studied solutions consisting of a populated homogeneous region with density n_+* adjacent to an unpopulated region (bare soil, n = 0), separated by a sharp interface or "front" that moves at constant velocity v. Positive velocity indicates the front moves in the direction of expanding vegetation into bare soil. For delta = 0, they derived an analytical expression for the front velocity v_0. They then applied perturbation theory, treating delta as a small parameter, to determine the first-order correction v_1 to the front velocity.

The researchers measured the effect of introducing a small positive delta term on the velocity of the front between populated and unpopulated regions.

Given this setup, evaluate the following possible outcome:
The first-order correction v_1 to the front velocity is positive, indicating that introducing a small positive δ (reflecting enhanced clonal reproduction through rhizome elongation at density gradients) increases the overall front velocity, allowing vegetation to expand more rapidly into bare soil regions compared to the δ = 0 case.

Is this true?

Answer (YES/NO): YES